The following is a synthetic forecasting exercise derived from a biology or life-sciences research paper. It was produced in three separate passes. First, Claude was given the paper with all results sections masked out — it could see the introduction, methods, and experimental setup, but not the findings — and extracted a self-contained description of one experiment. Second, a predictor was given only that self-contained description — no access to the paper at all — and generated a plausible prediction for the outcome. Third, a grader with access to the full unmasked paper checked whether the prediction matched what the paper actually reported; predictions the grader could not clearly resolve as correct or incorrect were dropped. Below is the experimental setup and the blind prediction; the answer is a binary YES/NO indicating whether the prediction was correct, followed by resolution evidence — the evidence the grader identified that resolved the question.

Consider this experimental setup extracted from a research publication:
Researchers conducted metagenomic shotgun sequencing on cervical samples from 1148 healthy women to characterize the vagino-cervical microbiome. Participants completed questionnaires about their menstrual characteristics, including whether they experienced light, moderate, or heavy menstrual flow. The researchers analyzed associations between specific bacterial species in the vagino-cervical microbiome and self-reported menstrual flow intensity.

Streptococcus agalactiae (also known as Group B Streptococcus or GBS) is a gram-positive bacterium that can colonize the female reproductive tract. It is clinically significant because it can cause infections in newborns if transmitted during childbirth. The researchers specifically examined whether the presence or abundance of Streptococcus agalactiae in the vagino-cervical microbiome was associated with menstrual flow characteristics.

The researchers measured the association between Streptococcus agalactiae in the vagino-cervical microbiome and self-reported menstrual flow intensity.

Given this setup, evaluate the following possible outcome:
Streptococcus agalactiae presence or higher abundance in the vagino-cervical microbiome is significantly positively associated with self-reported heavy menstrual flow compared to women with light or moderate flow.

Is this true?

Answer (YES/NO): YES